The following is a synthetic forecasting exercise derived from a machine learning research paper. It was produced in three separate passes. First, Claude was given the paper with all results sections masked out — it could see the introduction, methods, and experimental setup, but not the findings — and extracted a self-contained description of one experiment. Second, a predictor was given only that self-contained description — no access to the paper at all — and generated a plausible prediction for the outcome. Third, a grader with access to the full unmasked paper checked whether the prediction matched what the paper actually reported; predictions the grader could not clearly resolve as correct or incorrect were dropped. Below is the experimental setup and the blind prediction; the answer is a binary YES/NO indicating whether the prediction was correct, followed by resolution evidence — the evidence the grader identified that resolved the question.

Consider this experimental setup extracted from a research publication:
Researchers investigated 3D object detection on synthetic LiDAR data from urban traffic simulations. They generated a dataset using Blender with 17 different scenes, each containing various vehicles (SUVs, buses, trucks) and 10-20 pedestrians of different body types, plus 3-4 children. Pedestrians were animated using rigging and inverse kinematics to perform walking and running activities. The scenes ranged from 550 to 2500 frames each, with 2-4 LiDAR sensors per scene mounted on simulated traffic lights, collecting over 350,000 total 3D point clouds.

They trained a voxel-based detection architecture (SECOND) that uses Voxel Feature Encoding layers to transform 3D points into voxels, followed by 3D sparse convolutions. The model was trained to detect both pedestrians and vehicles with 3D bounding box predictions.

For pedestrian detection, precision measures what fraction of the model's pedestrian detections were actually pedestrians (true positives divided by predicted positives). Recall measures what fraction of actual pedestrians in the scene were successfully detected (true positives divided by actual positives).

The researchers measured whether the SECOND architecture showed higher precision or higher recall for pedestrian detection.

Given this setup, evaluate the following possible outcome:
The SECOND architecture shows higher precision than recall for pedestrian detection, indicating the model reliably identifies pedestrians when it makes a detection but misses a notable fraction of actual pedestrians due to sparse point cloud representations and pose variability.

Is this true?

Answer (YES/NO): YES